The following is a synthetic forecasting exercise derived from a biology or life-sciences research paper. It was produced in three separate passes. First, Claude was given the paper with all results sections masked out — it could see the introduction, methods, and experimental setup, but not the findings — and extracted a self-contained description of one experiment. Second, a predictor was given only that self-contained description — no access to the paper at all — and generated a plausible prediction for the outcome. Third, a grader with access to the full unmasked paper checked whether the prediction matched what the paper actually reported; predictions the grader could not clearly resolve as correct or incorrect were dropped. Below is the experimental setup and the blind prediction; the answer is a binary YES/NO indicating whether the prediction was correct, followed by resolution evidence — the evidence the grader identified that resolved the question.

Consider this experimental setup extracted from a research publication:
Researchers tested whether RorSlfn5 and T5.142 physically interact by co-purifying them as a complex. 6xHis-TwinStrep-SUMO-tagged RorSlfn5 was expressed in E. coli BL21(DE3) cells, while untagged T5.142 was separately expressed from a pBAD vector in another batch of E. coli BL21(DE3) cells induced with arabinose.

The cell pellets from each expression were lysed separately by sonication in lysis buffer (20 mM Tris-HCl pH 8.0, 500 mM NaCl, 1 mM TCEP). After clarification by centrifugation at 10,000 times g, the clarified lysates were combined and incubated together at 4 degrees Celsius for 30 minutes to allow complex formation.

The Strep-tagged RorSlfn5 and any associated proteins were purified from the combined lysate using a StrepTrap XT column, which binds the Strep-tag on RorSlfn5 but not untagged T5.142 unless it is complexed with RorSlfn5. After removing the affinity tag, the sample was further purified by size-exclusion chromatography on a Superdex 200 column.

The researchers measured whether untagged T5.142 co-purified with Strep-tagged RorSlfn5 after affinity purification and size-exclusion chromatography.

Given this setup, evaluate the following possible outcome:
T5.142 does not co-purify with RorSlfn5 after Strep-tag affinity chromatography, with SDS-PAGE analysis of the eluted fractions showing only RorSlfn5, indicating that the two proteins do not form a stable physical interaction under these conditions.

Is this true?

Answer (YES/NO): NO